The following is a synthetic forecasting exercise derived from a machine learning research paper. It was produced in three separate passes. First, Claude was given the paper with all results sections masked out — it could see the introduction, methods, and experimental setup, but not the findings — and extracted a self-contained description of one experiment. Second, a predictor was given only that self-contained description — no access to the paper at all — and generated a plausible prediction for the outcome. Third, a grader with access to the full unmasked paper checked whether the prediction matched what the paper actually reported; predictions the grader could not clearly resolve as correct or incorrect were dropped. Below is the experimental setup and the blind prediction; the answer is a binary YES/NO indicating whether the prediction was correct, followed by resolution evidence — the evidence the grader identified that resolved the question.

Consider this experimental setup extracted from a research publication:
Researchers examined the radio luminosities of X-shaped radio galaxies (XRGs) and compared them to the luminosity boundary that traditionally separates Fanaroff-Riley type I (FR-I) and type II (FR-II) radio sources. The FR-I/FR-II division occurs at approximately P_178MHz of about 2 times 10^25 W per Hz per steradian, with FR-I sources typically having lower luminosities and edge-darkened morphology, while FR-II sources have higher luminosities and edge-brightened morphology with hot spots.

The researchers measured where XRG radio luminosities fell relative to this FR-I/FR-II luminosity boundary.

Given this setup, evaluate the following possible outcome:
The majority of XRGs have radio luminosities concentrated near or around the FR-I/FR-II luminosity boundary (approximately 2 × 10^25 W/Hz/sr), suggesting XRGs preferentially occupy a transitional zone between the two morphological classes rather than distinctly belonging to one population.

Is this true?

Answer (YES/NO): NO